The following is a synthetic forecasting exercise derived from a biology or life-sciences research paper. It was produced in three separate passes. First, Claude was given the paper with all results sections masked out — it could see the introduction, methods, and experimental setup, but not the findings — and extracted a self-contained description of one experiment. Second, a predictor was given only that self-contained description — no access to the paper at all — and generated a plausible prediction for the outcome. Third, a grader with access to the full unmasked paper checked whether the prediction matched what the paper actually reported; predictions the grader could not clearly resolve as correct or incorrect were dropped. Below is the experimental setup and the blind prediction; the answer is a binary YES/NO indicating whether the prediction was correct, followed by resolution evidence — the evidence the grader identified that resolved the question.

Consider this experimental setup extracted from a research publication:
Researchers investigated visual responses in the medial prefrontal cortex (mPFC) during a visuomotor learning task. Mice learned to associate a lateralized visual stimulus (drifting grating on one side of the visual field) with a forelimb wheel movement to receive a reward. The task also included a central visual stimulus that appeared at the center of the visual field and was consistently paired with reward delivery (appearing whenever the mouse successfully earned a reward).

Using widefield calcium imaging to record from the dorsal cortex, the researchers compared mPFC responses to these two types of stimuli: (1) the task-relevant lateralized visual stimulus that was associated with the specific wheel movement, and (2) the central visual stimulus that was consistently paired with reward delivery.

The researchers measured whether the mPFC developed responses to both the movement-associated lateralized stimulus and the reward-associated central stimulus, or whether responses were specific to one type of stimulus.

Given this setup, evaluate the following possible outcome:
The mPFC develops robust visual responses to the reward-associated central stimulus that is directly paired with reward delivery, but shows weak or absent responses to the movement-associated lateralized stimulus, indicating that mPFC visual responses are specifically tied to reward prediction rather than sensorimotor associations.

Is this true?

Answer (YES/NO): NO